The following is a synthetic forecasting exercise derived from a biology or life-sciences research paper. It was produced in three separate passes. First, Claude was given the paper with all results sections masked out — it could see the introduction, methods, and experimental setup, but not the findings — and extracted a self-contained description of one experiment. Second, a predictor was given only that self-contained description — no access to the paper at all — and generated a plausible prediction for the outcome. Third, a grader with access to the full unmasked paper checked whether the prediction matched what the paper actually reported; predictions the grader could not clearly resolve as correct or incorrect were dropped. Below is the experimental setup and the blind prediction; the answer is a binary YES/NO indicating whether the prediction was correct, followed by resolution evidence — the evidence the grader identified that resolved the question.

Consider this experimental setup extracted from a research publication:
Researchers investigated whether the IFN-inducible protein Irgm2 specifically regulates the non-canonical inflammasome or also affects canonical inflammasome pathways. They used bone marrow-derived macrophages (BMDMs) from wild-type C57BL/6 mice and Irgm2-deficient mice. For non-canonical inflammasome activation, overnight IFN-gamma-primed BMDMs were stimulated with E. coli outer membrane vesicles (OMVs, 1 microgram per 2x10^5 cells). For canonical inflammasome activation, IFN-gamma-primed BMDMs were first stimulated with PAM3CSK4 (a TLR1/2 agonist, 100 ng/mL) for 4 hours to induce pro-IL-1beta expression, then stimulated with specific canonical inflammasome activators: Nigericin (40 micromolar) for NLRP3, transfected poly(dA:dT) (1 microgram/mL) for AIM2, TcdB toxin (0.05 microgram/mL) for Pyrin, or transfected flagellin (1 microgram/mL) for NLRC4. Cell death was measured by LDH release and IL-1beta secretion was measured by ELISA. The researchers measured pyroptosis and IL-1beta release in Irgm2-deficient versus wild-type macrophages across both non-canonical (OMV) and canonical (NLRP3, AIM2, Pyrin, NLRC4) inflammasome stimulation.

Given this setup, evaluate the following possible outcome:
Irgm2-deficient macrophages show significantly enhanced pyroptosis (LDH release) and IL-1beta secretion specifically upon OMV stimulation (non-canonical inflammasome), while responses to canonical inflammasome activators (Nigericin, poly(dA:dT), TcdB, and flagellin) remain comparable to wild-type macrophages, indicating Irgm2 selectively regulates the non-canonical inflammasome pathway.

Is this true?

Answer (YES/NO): YES